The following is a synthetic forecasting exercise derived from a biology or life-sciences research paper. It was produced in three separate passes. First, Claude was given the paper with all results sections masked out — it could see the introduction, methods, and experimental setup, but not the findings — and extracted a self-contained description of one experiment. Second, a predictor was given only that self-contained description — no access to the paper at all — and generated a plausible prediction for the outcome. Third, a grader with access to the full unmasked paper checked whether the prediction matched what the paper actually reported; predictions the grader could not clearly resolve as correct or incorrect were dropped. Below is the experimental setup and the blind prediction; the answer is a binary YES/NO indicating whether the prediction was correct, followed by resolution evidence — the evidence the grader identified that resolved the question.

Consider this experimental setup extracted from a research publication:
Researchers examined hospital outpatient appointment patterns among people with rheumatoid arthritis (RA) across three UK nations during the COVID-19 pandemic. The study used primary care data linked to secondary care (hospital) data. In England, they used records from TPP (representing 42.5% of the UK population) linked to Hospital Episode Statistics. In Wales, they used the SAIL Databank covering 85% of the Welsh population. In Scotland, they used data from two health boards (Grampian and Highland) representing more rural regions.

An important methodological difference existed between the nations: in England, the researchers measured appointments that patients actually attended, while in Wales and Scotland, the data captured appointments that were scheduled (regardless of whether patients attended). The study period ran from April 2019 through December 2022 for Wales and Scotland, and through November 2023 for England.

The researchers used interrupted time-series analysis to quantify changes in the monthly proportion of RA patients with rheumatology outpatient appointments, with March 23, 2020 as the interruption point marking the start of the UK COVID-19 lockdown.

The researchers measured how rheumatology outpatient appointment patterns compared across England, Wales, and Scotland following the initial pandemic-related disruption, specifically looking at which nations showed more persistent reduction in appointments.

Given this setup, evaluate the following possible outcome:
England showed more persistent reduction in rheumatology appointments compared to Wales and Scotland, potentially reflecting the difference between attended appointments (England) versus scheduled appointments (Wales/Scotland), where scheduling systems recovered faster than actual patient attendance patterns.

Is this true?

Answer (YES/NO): NO